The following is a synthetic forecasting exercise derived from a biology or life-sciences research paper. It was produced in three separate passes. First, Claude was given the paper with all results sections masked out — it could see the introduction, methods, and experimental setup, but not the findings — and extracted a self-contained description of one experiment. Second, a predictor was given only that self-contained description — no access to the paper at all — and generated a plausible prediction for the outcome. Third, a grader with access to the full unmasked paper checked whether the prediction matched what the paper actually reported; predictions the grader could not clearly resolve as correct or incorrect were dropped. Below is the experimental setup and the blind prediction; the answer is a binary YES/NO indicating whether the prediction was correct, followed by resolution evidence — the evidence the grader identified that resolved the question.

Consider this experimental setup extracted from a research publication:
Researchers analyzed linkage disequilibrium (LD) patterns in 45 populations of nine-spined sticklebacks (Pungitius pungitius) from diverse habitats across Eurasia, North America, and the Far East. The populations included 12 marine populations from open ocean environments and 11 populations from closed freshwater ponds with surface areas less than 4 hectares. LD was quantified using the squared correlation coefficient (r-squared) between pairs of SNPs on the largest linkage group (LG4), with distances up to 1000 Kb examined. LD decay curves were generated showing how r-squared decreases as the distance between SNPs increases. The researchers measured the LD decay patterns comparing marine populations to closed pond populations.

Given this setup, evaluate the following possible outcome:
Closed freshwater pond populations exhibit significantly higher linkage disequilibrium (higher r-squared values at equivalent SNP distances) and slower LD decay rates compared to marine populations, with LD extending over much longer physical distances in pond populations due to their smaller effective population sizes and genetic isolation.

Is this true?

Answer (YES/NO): YES